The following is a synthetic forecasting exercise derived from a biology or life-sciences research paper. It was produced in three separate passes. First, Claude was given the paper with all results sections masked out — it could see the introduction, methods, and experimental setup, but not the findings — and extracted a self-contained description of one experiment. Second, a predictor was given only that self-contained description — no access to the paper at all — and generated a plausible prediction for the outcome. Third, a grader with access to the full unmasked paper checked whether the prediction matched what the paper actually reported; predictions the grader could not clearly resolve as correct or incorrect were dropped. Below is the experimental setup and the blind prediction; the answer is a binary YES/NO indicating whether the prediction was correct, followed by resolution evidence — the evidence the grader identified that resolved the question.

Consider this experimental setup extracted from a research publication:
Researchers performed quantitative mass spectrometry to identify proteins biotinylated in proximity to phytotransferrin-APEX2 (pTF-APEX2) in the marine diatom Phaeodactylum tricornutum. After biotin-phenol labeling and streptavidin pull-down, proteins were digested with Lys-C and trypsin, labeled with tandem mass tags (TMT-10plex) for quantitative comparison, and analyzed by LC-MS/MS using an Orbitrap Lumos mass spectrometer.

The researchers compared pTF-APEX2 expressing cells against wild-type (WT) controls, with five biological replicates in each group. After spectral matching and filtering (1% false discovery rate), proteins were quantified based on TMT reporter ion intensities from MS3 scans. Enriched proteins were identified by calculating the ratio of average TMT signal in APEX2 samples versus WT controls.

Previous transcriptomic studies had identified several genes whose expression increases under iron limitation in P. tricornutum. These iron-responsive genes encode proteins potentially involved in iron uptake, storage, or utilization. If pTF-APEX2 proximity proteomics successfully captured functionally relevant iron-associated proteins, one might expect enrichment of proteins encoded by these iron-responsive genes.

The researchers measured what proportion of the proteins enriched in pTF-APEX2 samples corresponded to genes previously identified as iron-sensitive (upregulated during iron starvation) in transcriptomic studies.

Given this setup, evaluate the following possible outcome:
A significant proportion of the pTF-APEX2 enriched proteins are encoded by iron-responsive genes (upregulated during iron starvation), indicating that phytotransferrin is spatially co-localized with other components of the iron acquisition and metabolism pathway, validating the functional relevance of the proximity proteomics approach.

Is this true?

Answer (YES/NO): YES